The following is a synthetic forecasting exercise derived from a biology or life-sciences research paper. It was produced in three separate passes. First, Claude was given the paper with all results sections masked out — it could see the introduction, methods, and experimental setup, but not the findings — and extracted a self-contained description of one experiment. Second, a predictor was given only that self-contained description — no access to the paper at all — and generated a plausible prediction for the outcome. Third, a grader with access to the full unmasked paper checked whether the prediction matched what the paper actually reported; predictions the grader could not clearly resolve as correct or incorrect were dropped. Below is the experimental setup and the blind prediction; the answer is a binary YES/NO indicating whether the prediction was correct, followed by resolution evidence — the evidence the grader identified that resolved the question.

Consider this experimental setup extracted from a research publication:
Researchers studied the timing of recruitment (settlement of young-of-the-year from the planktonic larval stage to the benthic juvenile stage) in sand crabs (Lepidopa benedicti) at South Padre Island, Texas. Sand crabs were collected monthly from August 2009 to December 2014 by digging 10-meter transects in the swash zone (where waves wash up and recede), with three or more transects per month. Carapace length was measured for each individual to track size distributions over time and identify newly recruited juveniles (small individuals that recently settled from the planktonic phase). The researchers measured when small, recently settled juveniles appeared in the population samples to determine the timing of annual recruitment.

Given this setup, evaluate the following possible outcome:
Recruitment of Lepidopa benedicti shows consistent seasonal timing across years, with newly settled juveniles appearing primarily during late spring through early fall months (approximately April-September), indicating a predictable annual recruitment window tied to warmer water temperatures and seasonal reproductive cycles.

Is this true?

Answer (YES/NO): NO